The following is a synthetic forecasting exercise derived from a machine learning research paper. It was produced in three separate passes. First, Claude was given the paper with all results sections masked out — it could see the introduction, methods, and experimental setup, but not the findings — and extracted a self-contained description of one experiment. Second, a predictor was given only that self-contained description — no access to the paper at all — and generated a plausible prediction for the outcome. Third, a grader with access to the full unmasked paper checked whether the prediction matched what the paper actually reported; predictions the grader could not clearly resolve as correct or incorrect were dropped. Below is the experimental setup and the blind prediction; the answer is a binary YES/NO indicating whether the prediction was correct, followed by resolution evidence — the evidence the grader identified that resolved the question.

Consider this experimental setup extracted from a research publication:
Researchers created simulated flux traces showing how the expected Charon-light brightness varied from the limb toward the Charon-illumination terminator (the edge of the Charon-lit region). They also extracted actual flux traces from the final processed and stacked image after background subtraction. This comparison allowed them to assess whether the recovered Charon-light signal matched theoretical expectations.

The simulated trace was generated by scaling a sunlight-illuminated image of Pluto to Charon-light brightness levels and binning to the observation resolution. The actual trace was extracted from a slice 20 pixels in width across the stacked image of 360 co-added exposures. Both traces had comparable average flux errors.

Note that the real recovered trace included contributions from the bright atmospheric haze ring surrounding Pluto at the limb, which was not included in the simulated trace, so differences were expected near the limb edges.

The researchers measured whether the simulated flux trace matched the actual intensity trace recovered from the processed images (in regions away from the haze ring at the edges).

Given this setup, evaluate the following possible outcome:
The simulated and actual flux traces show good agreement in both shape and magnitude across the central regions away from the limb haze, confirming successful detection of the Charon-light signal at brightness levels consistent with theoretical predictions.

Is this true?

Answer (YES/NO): YES